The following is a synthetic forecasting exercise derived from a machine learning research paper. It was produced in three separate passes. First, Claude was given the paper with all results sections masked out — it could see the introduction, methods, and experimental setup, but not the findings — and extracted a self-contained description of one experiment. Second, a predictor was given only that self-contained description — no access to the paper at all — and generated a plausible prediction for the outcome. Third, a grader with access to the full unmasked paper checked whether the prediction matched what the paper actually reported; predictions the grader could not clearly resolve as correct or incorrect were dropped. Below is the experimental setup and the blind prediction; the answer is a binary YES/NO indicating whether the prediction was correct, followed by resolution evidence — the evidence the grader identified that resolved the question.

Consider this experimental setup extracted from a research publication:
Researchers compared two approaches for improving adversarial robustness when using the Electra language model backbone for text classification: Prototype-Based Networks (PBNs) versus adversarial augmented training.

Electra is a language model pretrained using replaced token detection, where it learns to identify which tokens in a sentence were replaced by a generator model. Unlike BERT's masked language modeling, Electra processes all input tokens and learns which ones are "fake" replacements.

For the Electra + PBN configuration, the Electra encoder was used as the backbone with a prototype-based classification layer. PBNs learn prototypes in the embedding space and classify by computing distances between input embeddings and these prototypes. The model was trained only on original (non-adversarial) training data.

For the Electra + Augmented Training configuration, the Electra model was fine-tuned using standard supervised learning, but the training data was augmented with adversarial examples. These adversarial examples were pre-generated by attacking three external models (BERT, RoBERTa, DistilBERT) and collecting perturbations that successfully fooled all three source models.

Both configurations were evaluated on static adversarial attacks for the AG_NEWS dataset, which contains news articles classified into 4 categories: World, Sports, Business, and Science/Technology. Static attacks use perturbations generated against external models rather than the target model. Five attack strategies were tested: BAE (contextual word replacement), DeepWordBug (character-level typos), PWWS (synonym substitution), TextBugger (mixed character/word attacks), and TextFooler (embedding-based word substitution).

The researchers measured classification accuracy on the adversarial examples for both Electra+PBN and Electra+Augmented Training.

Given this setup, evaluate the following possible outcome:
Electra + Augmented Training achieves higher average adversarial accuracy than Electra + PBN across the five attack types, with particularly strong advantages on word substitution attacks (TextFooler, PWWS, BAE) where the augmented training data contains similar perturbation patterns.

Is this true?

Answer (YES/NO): NO